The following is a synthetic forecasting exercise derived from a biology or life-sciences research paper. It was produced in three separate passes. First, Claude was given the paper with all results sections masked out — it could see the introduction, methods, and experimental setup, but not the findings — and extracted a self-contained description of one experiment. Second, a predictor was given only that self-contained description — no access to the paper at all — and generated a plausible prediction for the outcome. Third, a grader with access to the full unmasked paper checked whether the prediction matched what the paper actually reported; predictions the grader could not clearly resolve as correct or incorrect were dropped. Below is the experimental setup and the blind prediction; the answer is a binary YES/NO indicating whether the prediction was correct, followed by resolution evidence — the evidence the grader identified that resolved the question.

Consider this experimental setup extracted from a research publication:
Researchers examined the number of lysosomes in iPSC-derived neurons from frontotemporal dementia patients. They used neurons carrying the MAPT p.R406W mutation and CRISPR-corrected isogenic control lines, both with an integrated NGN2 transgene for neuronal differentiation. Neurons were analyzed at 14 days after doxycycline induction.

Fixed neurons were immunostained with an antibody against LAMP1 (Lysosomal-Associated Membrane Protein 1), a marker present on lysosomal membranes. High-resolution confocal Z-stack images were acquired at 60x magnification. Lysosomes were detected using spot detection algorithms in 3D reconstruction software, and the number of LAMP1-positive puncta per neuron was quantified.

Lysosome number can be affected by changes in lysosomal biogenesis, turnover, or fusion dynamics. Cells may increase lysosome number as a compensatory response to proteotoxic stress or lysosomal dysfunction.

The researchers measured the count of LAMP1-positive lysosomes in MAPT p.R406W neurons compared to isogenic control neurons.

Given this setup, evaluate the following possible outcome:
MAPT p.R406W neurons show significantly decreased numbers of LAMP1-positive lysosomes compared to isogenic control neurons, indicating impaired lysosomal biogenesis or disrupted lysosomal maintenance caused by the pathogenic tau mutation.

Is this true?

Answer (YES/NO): NO